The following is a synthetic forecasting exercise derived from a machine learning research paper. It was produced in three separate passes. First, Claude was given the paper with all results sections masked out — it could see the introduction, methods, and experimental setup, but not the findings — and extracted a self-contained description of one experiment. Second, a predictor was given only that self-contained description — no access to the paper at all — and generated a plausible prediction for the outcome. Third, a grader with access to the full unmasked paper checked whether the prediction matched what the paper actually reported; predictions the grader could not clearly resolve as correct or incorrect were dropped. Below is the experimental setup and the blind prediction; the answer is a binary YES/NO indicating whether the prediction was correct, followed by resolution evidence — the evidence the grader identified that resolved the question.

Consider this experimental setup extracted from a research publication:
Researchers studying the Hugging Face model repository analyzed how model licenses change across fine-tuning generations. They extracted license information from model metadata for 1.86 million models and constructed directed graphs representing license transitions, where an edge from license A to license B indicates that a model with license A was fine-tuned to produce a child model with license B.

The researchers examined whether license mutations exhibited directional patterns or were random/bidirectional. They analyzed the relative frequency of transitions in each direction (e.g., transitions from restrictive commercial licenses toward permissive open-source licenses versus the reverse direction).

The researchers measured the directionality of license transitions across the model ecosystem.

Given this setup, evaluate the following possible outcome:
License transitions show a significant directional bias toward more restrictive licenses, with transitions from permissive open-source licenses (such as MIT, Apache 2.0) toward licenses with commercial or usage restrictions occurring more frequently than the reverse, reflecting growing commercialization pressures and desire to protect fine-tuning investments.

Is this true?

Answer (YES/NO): NO